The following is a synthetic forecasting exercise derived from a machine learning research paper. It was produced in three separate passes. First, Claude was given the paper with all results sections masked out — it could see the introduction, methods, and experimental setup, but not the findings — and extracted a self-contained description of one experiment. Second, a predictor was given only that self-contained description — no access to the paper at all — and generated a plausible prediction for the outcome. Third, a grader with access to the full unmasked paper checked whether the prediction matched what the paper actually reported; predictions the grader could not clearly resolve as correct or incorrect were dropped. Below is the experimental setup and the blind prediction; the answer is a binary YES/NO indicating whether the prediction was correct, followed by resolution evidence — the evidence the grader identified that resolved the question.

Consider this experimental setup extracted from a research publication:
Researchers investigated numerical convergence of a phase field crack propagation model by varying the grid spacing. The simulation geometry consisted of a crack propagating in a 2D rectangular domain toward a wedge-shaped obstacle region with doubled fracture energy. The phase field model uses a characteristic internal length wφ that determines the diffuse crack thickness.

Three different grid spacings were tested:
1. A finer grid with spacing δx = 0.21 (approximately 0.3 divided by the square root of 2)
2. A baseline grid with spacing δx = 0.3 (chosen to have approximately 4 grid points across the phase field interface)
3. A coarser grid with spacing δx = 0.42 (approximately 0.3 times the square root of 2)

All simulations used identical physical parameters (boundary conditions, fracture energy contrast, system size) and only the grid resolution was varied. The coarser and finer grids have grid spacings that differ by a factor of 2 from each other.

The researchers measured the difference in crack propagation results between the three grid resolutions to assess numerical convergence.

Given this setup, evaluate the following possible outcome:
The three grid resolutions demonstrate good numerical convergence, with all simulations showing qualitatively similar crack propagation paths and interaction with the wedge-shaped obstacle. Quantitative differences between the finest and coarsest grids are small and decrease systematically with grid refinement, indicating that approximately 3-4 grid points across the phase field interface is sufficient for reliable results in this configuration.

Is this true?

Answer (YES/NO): NO